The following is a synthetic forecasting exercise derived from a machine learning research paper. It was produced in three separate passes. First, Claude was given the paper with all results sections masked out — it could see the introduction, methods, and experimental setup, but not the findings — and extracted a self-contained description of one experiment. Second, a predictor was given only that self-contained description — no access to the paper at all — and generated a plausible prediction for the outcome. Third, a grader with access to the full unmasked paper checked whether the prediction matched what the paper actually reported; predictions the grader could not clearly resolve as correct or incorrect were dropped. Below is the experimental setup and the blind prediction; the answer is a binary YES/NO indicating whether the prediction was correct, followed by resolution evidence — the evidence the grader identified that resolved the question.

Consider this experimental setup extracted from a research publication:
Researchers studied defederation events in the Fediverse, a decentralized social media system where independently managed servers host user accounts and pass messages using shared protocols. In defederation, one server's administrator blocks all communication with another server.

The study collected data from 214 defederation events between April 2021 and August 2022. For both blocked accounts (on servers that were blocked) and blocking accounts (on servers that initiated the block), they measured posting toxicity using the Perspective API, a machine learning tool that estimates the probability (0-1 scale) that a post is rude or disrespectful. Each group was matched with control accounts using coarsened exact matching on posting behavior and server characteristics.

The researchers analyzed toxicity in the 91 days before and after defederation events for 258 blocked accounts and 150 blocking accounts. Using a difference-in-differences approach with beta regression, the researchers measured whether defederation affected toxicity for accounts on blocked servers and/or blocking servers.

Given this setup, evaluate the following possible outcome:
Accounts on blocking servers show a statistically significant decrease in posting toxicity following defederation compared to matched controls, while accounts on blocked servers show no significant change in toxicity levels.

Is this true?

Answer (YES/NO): NO